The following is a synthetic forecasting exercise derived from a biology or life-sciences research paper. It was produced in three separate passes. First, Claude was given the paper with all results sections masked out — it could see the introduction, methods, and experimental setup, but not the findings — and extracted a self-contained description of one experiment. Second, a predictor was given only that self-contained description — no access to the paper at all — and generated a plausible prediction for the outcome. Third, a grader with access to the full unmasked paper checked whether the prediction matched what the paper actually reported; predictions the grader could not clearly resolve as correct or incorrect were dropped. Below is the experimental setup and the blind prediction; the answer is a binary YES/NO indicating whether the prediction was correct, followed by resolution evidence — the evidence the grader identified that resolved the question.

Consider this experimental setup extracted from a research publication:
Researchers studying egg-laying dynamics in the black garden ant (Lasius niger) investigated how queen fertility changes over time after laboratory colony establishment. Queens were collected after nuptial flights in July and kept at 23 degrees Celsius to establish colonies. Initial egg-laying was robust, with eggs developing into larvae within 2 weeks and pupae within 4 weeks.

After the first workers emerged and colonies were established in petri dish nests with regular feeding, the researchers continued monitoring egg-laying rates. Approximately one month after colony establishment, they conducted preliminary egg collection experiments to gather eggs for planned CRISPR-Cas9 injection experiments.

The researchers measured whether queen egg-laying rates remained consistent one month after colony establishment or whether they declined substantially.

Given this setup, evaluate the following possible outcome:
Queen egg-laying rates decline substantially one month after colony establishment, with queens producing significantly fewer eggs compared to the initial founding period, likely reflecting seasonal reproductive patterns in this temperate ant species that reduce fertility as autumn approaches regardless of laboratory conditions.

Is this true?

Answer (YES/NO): YES